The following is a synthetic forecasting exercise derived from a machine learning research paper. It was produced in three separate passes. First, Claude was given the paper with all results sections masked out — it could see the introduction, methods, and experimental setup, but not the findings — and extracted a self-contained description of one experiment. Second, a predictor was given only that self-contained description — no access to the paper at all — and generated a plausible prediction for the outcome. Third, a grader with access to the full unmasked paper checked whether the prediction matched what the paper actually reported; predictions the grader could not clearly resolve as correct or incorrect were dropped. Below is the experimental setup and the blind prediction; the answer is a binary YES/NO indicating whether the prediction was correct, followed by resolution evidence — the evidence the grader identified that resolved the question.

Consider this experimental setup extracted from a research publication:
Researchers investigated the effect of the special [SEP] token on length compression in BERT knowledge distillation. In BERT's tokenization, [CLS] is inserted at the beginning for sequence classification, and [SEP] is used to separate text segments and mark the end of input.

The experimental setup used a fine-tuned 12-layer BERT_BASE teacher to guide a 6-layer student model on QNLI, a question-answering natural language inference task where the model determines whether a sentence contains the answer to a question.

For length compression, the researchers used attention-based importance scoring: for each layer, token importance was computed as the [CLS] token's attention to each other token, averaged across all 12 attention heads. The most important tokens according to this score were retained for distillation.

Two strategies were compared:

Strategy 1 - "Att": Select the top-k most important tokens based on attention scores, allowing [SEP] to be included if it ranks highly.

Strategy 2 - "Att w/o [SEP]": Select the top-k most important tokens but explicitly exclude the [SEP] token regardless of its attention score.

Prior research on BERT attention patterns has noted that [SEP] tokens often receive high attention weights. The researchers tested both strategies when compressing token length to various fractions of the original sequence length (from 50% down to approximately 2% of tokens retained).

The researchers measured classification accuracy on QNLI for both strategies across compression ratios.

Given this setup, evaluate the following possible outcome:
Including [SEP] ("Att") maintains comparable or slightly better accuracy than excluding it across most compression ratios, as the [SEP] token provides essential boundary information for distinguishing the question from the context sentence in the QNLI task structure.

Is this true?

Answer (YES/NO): NO